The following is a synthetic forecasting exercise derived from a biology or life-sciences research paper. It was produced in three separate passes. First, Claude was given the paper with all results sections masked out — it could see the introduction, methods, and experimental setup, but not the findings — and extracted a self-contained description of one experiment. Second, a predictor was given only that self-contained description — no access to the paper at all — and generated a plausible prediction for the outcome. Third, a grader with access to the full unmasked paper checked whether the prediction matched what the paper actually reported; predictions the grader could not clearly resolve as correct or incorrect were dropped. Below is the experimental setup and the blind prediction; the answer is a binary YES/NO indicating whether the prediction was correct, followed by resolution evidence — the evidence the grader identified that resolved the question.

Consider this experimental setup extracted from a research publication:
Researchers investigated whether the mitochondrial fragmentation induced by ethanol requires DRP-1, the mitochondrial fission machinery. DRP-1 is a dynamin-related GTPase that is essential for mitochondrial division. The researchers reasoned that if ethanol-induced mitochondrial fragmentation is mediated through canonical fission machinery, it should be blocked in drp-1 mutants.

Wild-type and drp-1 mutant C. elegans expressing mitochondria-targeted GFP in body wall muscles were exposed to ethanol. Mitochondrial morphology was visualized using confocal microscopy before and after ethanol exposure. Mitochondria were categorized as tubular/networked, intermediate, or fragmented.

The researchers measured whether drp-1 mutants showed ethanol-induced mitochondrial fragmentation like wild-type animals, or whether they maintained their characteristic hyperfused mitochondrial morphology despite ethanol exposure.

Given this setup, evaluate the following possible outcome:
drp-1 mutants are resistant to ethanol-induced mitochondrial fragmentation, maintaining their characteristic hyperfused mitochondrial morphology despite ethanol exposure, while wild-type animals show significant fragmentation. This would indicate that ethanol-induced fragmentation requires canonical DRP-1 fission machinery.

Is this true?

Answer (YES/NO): YES